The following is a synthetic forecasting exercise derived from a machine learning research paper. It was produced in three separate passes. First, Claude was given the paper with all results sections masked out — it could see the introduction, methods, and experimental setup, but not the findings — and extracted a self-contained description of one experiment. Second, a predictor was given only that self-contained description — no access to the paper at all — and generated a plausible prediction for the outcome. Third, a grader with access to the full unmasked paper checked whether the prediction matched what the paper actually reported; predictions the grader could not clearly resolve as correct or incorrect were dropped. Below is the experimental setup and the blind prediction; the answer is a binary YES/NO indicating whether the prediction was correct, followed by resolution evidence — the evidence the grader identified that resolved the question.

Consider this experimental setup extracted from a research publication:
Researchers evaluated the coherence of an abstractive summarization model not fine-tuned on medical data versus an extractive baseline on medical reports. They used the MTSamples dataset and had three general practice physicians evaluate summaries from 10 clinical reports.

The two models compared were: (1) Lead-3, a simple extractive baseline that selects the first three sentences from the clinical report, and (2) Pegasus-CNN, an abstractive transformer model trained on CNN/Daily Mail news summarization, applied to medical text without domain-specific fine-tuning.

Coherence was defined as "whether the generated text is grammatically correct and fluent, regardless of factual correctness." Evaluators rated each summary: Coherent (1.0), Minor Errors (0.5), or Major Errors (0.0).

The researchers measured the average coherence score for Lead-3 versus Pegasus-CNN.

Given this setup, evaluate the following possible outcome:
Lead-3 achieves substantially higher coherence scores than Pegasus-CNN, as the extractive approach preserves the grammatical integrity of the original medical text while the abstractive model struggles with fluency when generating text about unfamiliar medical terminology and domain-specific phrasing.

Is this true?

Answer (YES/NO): NO